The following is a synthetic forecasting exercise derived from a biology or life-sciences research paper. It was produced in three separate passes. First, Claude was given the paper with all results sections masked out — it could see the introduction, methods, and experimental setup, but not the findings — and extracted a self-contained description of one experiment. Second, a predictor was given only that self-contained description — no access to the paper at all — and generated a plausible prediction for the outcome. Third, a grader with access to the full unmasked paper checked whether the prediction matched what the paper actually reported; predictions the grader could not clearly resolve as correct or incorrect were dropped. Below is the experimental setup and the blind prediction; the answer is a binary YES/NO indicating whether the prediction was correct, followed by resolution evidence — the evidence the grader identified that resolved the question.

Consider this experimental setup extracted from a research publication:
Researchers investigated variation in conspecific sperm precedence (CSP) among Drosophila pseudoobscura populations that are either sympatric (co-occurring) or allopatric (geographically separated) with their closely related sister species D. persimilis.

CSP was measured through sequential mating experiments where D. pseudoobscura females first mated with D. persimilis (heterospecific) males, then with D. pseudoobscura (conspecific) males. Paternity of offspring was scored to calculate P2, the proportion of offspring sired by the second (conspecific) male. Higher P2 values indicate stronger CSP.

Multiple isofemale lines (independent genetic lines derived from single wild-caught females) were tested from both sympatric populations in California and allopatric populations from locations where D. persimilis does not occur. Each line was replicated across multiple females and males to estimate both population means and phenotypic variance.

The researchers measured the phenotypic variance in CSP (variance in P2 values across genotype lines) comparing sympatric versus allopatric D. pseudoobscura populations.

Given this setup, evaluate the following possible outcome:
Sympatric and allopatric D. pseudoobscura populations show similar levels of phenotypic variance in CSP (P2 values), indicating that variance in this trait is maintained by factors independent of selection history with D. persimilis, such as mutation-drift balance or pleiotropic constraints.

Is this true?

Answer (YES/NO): NO